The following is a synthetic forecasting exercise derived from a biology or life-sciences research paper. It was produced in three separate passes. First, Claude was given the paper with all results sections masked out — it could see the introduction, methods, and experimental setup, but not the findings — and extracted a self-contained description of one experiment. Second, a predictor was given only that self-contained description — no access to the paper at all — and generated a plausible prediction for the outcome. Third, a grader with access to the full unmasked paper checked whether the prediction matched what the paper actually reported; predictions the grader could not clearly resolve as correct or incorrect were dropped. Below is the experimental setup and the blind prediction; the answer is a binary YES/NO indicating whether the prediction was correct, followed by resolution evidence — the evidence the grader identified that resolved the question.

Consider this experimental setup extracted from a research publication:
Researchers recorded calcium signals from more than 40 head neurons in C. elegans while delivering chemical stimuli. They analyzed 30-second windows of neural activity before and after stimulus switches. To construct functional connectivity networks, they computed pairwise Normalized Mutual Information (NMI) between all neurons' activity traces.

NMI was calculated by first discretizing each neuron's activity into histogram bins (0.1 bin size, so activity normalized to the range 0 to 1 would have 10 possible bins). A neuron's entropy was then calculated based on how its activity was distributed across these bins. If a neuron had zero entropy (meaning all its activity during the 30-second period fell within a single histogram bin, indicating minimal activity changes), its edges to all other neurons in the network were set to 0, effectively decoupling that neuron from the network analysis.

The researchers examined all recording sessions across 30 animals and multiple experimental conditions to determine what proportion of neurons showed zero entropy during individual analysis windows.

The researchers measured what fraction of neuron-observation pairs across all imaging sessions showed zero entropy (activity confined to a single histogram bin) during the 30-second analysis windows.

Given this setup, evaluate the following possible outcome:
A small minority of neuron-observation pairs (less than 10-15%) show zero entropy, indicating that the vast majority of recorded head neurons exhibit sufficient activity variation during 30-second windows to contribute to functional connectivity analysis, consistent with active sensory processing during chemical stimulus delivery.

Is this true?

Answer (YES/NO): YES